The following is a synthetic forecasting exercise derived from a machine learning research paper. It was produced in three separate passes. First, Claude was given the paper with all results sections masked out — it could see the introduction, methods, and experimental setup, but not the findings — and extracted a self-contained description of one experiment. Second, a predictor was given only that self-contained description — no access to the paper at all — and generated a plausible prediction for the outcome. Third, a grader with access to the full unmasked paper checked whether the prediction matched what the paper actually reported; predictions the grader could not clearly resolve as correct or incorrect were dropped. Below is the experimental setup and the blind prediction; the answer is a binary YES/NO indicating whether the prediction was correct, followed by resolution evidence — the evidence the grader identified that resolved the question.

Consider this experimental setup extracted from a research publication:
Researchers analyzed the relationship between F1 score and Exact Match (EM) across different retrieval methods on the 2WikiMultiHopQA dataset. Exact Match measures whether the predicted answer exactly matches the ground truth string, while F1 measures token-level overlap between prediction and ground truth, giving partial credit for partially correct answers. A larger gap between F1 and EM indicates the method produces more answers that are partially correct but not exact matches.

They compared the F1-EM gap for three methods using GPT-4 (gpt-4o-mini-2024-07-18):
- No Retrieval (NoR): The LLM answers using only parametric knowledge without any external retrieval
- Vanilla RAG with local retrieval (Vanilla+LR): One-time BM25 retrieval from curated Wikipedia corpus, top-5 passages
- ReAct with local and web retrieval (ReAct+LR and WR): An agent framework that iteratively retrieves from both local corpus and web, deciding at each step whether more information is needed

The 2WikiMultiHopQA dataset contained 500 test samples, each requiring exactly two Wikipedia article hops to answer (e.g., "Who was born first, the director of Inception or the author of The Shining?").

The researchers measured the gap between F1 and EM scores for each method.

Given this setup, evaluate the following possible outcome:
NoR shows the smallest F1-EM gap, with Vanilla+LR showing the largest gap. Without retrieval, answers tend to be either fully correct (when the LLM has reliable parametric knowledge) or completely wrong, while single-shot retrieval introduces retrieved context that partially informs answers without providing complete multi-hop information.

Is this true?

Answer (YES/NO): NO